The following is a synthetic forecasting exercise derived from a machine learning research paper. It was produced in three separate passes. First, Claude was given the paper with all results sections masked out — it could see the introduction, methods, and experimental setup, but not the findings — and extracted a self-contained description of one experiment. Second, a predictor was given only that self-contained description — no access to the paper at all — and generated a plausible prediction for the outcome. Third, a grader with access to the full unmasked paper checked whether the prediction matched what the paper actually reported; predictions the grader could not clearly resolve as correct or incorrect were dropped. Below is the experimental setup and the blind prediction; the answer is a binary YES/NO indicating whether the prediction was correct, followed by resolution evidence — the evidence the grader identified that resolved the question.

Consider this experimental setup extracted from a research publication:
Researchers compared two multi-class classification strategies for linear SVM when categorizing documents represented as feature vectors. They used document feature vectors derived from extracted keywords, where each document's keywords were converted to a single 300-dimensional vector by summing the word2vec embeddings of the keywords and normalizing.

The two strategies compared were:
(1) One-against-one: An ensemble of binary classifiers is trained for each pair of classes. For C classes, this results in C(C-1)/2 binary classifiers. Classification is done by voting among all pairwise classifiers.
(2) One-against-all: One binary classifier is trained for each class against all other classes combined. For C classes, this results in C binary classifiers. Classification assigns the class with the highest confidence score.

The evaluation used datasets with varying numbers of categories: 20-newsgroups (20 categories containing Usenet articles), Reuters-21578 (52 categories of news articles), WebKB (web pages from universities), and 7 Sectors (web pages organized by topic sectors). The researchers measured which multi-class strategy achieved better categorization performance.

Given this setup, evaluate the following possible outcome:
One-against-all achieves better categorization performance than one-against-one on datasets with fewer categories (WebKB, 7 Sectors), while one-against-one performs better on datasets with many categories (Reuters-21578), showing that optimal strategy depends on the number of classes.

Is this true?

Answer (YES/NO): NO